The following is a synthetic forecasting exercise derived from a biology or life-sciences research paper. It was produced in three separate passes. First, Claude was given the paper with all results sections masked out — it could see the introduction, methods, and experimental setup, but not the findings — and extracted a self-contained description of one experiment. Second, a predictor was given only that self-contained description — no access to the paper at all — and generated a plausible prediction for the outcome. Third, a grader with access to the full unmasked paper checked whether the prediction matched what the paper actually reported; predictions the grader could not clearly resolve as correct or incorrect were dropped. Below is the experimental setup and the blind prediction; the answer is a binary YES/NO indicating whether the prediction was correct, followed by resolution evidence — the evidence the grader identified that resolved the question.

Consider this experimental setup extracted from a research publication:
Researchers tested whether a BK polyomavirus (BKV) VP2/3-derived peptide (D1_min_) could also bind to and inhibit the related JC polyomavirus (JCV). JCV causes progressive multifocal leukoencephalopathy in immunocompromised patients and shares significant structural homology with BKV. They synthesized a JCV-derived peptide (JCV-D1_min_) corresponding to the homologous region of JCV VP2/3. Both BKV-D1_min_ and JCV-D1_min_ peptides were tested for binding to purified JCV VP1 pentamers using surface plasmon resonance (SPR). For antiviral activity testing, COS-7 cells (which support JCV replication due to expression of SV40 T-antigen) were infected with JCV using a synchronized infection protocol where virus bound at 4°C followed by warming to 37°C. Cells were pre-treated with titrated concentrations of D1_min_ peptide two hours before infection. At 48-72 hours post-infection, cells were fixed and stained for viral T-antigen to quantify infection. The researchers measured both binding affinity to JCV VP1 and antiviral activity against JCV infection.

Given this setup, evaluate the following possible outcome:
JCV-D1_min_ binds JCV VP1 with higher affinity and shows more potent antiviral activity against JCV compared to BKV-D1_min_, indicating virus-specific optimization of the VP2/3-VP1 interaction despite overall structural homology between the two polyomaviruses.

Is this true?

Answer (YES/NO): NO